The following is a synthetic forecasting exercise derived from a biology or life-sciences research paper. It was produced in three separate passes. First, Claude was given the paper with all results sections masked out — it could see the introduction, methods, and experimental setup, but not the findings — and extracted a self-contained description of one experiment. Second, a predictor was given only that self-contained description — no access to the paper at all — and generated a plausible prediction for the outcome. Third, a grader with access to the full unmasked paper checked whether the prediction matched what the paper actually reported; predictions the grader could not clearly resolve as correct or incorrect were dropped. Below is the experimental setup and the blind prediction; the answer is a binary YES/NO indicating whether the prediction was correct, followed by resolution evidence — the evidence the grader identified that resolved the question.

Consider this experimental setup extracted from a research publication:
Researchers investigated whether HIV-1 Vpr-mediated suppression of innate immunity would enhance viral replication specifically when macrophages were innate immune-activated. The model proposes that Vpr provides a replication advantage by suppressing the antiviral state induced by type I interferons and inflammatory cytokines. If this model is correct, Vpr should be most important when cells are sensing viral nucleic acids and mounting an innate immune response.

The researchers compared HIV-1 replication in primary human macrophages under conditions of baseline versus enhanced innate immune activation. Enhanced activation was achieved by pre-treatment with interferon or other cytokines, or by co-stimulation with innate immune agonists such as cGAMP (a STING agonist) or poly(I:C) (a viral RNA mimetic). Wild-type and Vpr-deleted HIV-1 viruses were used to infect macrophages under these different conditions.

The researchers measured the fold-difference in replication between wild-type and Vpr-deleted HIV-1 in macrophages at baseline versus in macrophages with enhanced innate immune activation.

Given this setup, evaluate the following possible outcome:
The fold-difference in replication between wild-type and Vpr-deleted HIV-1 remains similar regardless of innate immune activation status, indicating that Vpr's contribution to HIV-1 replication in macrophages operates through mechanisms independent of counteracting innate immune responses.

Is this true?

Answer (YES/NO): NO